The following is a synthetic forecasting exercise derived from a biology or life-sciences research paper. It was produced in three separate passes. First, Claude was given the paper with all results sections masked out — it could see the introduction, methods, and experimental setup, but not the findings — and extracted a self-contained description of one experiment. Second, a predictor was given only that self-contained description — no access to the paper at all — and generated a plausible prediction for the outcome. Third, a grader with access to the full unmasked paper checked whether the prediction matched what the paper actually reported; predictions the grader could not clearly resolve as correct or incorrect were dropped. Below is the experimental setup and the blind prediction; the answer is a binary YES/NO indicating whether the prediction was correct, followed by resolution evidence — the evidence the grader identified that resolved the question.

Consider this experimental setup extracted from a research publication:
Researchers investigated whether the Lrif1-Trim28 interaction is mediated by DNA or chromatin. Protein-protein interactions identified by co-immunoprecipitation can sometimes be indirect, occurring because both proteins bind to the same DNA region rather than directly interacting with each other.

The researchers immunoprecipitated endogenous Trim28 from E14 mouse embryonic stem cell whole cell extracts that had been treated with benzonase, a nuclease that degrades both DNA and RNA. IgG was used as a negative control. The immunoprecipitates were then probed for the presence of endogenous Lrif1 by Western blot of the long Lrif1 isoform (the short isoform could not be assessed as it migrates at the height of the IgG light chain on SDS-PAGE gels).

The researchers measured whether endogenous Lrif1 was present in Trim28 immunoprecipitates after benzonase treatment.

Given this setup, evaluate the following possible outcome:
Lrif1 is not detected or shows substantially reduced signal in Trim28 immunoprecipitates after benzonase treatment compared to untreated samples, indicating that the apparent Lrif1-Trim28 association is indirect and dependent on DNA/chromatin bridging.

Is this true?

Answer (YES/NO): NO